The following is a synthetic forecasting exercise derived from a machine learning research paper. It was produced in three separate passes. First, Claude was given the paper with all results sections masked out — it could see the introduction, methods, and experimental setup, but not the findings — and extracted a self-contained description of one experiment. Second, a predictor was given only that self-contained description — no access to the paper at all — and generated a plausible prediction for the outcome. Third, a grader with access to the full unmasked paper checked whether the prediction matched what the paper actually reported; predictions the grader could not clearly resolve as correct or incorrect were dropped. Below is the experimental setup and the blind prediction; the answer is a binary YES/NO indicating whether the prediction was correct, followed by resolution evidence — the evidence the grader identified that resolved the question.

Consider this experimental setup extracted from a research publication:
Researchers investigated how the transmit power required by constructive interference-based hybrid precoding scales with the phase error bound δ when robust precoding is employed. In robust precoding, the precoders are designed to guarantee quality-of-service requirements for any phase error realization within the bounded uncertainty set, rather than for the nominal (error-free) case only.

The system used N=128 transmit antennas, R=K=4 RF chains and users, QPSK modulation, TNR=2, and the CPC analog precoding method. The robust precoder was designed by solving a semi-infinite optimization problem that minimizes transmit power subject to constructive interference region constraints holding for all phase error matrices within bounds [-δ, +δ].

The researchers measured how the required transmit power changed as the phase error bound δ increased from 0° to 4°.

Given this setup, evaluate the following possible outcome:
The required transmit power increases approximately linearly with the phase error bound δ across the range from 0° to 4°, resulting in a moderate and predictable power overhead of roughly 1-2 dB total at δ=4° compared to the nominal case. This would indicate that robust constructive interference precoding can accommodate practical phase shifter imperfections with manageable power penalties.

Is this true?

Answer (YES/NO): NO